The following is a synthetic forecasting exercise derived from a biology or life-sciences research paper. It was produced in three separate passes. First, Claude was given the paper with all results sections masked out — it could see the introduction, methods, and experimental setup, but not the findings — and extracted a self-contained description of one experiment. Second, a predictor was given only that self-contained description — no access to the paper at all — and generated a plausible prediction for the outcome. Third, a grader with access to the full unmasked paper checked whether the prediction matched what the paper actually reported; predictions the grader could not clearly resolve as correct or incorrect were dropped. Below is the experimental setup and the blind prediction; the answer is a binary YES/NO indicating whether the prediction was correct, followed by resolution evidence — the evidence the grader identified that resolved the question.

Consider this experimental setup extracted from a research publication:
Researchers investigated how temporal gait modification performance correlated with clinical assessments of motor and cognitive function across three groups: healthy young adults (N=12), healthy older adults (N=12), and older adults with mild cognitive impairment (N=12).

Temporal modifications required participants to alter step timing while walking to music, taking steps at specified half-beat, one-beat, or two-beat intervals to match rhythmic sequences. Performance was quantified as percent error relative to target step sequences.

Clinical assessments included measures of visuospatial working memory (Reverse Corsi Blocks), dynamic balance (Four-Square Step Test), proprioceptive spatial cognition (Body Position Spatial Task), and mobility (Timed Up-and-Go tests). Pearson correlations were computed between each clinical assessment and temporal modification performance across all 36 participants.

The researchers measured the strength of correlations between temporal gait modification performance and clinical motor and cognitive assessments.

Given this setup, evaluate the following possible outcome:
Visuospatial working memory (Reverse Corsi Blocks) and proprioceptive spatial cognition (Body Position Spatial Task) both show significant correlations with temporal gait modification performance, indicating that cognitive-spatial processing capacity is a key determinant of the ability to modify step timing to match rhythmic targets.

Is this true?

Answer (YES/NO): NO